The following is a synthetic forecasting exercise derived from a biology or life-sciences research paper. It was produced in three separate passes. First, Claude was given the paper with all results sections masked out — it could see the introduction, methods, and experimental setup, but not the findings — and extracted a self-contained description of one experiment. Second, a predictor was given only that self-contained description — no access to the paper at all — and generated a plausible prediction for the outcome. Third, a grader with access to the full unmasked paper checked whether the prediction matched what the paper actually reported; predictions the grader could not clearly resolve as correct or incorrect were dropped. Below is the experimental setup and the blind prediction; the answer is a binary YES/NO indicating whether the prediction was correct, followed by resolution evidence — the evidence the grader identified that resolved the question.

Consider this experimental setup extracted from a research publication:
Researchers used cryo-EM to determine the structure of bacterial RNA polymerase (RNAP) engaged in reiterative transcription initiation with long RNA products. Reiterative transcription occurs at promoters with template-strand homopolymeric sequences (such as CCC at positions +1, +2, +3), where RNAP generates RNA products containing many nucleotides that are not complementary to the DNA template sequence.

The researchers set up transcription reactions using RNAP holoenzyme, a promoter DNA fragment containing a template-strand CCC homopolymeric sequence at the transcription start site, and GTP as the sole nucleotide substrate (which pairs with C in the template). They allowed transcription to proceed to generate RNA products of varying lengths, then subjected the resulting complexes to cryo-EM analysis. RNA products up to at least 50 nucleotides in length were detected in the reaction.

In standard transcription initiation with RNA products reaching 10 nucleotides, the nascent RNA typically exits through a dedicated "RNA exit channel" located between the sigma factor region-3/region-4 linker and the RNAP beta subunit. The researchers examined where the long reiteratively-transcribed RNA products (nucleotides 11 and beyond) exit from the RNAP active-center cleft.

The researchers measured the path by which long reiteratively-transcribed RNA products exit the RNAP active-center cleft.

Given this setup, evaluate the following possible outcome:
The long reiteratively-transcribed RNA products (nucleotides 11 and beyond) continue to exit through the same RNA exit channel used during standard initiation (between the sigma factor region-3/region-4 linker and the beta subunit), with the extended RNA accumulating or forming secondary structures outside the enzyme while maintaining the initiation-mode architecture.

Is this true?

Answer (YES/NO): NO